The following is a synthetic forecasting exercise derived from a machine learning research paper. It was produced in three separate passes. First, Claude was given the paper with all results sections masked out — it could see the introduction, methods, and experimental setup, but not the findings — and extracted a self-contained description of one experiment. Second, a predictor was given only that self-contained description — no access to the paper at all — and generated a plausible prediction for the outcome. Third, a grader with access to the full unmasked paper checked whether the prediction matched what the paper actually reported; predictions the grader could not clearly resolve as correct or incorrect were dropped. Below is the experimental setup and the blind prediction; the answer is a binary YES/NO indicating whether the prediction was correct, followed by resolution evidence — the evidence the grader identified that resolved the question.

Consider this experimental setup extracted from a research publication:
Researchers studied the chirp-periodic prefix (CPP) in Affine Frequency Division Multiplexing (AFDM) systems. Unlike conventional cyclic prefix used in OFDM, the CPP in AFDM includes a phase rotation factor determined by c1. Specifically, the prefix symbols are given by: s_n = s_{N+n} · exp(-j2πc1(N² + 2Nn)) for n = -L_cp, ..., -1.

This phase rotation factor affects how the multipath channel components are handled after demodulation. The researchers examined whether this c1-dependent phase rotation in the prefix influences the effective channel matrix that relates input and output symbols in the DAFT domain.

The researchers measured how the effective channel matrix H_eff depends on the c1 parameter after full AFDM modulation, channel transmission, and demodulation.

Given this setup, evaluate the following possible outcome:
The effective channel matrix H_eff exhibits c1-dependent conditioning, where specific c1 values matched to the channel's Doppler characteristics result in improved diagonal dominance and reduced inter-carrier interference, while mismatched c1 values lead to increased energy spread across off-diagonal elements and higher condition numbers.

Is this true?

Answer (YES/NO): NO